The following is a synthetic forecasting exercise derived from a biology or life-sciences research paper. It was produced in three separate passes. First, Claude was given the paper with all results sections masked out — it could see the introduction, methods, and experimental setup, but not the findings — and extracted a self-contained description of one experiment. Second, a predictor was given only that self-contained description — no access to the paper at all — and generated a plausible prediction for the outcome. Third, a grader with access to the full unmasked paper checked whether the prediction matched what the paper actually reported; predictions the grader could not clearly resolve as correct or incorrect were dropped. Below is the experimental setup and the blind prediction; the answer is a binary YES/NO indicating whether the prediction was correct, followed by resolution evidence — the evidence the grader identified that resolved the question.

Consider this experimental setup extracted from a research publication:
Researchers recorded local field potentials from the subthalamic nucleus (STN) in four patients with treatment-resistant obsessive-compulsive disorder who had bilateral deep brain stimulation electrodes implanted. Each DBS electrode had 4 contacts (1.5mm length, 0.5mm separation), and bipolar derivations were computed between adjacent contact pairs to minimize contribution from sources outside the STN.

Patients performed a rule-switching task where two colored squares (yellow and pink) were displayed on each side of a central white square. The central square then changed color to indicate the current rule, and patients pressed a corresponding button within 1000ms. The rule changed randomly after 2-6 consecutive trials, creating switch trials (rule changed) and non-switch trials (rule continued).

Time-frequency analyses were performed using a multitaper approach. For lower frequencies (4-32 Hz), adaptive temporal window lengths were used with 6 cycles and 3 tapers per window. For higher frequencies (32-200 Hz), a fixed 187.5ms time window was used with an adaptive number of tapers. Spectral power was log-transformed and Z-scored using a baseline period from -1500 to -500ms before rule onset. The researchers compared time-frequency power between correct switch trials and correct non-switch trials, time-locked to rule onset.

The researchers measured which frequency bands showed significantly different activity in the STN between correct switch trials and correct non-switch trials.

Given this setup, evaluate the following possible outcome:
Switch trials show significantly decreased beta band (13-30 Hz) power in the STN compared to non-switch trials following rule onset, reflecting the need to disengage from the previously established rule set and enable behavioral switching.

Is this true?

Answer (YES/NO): NO